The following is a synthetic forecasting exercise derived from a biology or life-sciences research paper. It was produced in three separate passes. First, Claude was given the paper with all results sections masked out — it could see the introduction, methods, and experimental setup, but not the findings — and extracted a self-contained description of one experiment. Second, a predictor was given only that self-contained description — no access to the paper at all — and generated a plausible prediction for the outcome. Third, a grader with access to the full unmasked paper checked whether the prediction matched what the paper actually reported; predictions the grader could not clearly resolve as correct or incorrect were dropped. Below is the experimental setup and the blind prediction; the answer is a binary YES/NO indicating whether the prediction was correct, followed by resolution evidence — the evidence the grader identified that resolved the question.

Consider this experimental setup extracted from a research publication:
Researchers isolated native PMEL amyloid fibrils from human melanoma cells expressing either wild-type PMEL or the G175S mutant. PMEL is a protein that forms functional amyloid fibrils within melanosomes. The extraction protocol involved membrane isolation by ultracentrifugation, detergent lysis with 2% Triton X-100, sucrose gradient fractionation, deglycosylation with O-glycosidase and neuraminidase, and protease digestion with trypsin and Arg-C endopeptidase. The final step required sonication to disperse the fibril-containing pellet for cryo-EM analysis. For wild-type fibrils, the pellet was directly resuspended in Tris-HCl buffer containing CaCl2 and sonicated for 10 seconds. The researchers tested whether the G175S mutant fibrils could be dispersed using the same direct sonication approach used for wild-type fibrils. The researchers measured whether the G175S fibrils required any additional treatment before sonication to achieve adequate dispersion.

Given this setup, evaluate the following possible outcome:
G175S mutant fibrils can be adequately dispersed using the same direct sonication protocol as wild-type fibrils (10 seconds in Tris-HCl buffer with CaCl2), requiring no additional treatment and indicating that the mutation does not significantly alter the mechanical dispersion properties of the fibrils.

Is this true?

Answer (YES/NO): NO